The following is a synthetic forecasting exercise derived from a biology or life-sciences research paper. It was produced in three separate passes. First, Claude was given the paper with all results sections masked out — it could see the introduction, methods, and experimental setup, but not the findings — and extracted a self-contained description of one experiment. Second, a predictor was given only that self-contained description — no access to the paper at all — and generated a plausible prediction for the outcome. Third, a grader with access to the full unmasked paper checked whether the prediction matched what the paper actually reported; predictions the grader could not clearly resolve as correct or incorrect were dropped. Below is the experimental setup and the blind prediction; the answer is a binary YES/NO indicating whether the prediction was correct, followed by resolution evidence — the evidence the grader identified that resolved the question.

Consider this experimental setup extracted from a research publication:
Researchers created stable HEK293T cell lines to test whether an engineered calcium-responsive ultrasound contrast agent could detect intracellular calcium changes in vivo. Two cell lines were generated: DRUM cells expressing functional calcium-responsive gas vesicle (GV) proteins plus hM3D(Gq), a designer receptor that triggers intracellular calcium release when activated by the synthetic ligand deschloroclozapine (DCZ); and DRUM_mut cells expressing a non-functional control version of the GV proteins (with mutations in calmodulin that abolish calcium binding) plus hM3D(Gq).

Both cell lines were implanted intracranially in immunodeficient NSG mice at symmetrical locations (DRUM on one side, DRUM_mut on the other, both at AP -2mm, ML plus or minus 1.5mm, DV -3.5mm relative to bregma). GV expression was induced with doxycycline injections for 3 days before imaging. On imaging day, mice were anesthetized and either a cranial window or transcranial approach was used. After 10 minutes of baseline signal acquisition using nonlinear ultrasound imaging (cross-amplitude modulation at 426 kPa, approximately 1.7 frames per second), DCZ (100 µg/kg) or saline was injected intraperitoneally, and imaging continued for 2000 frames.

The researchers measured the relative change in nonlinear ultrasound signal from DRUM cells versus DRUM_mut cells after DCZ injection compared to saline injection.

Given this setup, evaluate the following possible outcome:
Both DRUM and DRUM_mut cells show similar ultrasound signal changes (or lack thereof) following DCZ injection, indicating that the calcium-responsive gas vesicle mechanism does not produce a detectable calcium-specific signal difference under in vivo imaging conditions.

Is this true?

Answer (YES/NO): NO